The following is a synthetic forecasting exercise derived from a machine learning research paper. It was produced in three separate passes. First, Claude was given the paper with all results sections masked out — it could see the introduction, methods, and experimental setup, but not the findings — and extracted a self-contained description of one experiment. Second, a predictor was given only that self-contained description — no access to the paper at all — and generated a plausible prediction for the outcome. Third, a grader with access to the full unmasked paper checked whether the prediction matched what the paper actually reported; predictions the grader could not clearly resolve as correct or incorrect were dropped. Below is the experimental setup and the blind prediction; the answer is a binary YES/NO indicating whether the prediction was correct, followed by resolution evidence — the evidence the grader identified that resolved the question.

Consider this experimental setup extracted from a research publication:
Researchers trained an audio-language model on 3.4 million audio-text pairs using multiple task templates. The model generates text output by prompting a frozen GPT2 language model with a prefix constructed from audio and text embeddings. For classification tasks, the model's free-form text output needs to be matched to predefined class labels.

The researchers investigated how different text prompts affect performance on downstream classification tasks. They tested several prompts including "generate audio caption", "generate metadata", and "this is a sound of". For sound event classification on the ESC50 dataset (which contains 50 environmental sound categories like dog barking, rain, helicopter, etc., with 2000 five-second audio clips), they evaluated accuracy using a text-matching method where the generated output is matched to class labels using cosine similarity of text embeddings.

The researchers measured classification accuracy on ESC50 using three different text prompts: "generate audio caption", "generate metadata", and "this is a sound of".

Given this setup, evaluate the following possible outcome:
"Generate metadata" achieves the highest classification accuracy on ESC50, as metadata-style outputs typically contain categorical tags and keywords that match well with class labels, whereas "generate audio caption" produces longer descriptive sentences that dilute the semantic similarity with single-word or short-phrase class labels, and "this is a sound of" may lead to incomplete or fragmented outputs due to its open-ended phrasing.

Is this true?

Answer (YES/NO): YES